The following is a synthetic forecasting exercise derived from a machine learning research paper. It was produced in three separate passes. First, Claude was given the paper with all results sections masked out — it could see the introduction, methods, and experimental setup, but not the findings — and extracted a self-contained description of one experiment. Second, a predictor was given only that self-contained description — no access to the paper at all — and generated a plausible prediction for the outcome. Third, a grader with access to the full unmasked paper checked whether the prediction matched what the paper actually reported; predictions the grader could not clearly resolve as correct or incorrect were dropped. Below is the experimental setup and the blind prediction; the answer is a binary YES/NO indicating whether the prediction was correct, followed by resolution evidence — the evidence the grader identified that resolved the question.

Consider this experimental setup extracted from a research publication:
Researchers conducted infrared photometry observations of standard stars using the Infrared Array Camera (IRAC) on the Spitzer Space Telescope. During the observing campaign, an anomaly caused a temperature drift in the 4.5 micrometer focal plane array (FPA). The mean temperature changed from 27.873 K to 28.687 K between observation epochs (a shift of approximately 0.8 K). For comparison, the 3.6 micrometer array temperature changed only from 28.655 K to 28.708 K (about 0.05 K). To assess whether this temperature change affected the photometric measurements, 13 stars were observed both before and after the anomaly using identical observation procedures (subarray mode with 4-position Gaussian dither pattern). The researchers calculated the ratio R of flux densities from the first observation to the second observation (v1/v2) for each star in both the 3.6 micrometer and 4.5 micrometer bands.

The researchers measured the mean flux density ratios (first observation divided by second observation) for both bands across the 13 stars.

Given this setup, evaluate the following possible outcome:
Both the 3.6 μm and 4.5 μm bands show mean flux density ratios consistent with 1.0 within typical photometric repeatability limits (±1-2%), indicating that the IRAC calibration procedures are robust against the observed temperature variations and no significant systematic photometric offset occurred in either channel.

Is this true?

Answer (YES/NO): YES